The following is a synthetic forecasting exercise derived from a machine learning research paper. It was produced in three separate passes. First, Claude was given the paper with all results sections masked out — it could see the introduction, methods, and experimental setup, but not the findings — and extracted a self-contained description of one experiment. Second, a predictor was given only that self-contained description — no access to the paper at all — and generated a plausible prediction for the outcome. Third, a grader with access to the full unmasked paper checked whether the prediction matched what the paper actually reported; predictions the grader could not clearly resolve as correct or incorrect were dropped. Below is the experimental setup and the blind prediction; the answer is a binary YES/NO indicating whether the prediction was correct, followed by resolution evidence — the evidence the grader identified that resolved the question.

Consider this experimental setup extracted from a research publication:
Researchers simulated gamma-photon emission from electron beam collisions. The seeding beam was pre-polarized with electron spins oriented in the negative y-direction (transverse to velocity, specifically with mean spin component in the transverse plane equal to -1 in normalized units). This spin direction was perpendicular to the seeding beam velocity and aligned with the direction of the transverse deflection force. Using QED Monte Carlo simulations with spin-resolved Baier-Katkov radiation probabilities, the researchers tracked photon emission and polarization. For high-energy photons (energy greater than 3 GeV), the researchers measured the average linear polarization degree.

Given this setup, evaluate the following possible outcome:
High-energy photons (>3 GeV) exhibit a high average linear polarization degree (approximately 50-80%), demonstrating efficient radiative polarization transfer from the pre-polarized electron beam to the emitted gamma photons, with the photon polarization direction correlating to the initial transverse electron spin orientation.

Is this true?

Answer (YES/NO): NO